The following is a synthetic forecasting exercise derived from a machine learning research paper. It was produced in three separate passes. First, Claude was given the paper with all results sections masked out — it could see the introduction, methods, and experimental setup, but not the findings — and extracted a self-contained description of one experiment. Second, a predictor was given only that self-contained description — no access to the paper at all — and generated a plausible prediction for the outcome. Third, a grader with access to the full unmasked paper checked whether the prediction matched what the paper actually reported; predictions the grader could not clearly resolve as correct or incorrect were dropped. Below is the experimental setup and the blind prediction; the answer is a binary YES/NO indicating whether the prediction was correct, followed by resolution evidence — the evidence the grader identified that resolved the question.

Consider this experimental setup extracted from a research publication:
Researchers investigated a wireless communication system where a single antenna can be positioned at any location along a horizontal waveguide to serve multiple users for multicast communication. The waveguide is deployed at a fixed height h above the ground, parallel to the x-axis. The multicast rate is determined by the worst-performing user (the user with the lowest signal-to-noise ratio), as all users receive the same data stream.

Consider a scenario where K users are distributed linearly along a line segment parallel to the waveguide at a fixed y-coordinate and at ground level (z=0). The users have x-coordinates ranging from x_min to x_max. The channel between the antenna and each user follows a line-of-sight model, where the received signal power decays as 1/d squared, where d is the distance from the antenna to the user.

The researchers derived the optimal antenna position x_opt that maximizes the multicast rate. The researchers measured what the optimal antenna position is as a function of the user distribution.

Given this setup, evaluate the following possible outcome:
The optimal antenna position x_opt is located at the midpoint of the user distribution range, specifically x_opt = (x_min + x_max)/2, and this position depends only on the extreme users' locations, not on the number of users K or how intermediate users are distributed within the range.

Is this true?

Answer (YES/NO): YES